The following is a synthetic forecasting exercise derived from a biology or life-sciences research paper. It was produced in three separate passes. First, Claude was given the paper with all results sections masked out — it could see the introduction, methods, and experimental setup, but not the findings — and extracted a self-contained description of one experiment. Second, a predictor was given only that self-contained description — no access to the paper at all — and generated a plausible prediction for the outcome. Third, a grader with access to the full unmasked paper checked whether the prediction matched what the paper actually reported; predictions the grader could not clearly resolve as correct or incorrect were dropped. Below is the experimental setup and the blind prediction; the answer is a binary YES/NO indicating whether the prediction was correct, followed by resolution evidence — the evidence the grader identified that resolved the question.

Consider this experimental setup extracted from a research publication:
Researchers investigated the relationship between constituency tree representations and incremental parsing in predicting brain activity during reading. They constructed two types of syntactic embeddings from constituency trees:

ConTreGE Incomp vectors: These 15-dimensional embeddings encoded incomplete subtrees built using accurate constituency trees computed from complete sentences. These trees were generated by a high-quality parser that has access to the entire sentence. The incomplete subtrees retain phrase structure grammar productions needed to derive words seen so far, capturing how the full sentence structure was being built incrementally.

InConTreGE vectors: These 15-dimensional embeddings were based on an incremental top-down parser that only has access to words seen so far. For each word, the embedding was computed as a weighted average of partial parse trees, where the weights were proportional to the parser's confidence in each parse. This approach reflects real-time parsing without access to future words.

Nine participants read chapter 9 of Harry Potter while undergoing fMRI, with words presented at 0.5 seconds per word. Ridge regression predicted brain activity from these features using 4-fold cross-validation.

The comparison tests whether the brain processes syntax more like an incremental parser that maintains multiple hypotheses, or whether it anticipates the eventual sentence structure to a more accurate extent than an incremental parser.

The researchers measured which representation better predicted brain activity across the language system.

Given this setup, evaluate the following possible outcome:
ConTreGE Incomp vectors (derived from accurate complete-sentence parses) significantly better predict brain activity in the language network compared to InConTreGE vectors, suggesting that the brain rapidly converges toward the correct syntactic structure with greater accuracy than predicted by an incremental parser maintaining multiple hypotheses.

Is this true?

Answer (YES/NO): YES